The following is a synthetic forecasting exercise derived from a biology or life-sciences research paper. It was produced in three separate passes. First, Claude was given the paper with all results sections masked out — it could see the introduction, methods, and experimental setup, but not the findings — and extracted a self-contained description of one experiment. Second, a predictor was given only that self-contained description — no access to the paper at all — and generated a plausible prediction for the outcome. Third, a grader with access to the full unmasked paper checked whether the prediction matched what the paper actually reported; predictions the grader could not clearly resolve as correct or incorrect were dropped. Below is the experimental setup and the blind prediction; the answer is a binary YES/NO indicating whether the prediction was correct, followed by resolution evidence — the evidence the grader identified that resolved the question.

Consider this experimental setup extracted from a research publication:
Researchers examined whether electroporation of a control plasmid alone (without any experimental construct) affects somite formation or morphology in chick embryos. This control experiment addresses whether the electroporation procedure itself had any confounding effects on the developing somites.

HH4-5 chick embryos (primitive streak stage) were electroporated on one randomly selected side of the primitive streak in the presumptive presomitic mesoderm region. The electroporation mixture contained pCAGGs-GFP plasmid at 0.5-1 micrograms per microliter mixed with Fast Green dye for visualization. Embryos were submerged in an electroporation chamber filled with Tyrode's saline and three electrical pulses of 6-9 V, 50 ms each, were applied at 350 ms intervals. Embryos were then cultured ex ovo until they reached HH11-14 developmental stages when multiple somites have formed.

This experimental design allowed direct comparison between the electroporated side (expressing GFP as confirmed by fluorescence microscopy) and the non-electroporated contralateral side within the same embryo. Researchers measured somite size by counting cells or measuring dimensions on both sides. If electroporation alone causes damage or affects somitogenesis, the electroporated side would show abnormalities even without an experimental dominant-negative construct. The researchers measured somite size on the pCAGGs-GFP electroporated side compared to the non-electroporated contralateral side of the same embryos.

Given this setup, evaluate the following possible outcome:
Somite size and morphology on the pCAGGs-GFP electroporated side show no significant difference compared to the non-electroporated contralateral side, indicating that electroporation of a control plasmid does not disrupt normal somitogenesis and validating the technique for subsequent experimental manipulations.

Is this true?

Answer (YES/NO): YES